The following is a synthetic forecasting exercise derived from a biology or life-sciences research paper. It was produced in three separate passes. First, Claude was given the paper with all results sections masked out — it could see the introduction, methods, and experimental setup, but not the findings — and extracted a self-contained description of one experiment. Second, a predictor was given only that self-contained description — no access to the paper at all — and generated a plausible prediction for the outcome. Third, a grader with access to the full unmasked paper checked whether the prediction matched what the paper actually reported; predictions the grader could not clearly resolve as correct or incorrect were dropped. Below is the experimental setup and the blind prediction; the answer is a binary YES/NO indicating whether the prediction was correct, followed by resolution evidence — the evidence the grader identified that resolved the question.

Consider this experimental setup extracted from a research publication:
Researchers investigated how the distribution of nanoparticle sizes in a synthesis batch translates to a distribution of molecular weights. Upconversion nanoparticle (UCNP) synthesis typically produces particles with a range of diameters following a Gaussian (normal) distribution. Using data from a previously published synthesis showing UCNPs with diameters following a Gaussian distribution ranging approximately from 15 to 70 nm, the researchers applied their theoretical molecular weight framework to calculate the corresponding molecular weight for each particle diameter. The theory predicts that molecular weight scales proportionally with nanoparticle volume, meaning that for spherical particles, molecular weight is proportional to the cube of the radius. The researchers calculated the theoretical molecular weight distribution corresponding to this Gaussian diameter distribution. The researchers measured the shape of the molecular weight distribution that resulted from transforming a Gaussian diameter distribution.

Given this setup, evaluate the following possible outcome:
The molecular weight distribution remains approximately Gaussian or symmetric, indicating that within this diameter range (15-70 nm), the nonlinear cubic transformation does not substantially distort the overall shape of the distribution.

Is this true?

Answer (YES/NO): NO